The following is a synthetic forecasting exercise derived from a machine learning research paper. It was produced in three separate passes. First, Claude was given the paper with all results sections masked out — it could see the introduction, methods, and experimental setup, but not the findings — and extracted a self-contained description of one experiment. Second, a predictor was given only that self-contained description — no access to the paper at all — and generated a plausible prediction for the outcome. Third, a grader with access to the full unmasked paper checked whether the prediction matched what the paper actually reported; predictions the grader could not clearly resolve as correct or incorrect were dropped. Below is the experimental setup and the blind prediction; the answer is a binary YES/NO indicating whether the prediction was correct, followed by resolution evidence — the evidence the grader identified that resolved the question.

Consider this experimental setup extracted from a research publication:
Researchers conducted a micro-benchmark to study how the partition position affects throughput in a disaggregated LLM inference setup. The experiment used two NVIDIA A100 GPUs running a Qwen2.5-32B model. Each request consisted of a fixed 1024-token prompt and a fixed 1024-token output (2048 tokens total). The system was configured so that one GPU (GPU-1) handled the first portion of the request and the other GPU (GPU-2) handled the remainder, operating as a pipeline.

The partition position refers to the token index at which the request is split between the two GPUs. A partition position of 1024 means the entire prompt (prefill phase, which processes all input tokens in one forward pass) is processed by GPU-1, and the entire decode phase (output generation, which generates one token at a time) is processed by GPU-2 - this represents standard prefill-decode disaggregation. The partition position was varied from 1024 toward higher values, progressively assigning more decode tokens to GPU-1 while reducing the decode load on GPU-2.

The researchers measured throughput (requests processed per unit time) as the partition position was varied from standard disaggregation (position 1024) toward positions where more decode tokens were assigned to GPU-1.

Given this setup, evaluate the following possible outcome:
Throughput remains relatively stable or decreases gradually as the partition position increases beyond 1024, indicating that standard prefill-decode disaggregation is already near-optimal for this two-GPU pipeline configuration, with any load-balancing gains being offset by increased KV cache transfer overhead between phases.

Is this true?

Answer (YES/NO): NO